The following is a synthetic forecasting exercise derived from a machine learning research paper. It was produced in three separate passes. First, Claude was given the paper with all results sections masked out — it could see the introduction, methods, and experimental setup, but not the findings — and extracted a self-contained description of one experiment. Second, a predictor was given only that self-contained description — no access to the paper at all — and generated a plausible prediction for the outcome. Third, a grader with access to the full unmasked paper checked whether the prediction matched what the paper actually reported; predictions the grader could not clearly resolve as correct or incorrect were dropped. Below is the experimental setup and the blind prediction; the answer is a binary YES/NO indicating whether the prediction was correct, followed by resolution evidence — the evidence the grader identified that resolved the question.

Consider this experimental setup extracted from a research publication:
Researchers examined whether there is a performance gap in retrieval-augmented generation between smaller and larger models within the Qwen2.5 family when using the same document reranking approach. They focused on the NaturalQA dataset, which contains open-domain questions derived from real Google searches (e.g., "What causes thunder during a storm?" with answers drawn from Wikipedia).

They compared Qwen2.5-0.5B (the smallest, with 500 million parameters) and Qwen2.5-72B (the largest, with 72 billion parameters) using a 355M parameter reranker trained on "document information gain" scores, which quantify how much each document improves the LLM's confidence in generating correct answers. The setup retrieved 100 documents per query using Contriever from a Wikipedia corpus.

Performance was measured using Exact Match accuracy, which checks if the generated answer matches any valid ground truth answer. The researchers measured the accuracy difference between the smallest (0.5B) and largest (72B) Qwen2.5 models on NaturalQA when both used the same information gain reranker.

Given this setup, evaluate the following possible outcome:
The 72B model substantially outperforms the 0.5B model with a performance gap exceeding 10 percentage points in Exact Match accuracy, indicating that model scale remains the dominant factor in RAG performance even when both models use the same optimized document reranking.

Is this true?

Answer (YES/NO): YES